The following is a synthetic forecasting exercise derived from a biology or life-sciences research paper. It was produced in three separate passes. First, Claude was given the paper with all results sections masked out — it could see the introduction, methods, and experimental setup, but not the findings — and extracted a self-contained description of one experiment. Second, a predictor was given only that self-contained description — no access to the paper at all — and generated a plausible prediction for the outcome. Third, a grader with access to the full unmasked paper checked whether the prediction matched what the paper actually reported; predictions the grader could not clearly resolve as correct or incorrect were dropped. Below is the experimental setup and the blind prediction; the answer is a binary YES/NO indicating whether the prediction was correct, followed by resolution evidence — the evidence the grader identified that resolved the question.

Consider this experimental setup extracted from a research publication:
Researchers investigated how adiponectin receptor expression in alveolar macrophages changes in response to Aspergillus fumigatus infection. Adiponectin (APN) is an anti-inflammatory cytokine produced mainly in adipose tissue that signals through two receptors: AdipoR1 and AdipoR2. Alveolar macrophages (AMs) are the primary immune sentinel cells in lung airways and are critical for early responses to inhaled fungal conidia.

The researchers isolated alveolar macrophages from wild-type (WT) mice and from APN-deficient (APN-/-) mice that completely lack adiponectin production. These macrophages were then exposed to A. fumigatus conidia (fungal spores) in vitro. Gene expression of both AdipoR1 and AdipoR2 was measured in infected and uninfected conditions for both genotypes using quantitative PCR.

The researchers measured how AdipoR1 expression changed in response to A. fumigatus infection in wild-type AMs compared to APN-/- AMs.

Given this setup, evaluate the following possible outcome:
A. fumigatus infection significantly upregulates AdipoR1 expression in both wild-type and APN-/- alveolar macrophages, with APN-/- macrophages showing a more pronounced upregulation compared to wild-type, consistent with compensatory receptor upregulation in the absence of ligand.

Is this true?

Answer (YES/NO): NO